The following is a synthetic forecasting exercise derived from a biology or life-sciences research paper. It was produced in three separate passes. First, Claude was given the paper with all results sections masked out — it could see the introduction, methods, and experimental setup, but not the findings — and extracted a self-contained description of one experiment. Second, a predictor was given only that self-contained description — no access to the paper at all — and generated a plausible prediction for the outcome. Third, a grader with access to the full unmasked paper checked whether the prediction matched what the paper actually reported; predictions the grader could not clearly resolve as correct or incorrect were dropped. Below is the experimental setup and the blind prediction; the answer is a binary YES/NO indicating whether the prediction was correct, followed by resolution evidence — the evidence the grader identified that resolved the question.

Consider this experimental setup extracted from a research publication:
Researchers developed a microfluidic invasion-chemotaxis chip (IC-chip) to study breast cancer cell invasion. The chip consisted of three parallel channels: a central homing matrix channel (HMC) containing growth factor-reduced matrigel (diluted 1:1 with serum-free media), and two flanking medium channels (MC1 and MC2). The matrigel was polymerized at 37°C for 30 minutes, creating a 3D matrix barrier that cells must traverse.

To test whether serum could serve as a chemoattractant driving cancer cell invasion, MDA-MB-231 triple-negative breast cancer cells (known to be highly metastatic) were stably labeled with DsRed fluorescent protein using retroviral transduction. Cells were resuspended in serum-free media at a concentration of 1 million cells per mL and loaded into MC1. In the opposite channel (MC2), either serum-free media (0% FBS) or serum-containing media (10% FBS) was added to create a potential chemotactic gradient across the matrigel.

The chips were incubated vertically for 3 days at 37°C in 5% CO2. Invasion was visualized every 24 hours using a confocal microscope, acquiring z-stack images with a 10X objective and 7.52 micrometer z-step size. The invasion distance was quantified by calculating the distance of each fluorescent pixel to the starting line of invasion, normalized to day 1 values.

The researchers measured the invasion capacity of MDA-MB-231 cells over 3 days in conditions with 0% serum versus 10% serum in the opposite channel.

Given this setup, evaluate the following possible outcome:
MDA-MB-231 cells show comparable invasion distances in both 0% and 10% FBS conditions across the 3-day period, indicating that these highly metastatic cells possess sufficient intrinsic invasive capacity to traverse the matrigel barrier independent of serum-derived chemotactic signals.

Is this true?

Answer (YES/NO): NO